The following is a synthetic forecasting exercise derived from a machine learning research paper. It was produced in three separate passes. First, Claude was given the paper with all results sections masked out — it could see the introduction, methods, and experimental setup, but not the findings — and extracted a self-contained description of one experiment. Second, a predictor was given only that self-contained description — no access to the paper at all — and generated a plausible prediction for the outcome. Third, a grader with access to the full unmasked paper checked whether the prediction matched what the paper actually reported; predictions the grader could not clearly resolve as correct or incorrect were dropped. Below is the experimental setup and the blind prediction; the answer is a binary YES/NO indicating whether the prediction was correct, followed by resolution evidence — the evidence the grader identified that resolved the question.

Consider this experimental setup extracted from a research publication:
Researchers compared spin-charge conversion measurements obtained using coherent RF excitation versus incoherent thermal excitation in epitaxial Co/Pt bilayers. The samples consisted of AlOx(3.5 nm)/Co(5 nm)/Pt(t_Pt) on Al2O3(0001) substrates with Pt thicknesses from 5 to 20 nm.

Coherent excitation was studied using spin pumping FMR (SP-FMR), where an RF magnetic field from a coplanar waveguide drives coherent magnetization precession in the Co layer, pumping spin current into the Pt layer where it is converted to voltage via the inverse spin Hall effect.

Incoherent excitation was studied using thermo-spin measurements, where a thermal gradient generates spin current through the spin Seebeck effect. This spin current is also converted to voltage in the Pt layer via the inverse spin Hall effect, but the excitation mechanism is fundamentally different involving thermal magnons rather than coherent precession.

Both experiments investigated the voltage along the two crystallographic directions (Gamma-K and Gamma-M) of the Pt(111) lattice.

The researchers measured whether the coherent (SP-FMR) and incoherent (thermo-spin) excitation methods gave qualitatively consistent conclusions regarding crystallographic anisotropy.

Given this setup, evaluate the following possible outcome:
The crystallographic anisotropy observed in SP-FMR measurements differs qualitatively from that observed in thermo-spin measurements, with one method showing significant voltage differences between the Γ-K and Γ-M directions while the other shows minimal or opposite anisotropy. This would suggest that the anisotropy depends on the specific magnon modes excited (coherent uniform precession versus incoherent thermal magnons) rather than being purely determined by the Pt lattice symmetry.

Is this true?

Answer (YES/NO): NO